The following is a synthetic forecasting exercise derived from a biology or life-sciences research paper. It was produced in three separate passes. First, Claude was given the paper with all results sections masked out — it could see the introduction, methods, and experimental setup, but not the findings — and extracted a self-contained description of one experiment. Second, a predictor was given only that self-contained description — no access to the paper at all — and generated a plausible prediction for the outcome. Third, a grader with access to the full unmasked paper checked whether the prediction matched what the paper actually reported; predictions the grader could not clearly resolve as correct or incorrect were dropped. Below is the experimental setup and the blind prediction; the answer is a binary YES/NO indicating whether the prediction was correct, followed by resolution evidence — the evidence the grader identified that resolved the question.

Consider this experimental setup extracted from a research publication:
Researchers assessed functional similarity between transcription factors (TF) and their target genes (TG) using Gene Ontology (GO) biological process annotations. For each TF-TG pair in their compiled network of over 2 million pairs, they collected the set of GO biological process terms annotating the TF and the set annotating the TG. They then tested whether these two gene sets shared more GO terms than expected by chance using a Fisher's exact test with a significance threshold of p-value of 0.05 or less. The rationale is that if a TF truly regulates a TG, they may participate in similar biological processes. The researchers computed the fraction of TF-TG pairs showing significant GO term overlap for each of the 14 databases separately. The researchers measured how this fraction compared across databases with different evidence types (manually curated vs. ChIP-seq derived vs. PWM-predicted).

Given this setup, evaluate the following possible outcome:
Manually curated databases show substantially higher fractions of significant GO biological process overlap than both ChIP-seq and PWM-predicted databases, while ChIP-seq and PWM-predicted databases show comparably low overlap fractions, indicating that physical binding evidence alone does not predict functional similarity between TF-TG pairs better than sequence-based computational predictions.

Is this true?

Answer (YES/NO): NO